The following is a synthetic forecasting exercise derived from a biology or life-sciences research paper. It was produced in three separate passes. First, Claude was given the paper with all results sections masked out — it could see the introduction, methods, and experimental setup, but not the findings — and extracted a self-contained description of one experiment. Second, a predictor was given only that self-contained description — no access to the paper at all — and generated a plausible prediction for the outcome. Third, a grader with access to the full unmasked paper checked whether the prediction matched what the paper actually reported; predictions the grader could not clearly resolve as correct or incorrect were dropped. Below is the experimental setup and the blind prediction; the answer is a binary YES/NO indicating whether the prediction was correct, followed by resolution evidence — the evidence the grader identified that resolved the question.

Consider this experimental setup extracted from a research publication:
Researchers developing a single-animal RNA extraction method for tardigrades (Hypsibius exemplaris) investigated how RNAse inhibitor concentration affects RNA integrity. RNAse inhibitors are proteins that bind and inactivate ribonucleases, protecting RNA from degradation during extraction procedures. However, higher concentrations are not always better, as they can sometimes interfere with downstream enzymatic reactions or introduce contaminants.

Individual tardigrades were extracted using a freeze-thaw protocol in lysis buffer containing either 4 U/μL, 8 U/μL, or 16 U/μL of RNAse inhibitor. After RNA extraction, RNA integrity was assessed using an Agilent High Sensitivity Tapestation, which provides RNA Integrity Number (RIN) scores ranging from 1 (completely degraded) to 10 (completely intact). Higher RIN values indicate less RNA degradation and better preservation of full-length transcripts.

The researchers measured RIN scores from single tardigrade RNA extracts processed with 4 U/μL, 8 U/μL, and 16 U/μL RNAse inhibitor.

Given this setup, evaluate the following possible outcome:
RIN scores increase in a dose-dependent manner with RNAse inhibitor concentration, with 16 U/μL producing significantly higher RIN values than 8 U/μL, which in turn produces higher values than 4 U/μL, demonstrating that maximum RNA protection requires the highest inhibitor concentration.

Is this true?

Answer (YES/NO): NO